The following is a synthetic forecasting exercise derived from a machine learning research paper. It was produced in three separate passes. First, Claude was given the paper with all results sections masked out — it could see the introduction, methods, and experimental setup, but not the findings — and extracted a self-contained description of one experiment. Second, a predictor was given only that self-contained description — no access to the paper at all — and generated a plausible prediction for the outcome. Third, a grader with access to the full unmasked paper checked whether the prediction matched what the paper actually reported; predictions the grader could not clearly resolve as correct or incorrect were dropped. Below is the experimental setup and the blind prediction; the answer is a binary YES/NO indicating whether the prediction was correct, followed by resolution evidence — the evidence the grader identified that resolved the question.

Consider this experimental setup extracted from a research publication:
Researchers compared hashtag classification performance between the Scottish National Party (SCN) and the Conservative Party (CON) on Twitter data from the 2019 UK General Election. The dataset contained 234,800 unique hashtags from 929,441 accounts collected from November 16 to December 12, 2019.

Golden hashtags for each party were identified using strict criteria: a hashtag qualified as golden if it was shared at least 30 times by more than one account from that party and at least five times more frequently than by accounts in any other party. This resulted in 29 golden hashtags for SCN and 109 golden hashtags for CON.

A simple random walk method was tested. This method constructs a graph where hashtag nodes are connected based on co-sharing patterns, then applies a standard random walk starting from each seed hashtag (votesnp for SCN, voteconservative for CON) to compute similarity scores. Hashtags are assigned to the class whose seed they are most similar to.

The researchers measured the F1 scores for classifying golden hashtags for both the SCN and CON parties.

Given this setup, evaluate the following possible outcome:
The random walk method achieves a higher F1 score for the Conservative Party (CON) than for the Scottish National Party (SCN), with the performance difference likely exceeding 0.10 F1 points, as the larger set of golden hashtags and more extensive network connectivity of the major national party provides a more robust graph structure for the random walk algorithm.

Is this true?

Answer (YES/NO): YES